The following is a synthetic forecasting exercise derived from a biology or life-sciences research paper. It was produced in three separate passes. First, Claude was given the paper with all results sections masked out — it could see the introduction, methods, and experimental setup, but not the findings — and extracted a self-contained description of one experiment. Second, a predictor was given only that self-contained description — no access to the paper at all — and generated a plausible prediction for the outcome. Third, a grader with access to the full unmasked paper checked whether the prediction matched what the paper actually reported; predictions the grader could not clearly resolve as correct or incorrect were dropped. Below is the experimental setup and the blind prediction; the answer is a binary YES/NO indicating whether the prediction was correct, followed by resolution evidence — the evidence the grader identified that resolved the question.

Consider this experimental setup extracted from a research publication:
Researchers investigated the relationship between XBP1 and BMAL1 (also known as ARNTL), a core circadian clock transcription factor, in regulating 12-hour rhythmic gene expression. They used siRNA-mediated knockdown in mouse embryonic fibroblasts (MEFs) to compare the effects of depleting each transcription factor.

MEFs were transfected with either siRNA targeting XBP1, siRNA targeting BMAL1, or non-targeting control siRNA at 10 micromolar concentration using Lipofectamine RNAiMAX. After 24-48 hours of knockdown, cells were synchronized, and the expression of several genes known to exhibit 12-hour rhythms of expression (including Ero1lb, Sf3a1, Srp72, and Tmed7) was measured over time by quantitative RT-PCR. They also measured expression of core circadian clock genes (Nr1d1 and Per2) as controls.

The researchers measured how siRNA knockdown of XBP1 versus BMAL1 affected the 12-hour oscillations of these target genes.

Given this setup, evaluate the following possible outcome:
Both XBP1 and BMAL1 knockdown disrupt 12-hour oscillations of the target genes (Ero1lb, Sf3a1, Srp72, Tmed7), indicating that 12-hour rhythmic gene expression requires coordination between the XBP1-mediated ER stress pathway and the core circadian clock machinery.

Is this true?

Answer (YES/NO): NO